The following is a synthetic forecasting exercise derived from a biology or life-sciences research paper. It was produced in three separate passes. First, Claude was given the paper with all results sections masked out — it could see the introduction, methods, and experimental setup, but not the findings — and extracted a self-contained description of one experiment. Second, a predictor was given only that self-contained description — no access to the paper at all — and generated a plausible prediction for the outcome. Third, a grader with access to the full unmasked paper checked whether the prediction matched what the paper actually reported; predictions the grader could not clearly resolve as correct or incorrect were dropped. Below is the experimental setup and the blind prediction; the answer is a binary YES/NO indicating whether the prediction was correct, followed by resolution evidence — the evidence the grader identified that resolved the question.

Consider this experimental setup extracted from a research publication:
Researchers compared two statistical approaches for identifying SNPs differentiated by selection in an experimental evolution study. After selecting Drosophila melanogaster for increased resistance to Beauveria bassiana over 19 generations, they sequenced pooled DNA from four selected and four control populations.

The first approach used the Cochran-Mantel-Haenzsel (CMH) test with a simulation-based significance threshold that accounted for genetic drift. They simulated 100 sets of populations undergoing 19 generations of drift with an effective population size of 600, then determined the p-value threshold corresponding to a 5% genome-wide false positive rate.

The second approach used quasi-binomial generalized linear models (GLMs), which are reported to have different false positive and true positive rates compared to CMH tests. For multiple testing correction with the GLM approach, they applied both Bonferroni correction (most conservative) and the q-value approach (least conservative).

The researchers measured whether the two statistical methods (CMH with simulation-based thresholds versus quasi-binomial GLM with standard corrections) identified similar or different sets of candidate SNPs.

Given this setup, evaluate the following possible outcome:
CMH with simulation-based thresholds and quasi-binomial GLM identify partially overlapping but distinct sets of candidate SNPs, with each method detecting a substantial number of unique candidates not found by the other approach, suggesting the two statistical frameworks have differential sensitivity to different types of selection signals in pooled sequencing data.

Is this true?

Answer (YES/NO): NO